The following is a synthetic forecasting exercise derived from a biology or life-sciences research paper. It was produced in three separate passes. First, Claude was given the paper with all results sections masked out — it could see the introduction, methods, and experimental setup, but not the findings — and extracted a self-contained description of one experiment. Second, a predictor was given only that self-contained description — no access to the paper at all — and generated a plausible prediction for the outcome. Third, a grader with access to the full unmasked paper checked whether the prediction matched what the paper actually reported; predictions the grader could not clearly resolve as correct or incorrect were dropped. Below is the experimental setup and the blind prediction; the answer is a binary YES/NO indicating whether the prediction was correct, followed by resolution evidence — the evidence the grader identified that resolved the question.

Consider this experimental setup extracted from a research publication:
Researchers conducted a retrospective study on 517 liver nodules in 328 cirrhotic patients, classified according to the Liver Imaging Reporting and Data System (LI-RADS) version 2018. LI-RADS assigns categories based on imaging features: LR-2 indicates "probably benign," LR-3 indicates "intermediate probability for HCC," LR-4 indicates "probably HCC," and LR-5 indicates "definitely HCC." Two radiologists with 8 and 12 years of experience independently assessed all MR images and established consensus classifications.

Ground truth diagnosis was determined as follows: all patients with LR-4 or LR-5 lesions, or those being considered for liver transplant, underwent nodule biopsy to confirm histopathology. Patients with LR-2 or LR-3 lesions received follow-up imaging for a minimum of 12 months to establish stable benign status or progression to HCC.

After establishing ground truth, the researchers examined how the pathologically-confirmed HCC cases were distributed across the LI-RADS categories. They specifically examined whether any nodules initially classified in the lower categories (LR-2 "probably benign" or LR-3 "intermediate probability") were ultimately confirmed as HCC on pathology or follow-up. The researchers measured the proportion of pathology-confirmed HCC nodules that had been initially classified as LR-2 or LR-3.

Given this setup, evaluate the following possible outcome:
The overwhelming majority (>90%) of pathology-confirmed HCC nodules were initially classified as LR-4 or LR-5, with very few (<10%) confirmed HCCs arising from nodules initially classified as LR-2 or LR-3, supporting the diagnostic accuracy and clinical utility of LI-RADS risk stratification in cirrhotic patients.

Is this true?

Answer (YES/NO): NO